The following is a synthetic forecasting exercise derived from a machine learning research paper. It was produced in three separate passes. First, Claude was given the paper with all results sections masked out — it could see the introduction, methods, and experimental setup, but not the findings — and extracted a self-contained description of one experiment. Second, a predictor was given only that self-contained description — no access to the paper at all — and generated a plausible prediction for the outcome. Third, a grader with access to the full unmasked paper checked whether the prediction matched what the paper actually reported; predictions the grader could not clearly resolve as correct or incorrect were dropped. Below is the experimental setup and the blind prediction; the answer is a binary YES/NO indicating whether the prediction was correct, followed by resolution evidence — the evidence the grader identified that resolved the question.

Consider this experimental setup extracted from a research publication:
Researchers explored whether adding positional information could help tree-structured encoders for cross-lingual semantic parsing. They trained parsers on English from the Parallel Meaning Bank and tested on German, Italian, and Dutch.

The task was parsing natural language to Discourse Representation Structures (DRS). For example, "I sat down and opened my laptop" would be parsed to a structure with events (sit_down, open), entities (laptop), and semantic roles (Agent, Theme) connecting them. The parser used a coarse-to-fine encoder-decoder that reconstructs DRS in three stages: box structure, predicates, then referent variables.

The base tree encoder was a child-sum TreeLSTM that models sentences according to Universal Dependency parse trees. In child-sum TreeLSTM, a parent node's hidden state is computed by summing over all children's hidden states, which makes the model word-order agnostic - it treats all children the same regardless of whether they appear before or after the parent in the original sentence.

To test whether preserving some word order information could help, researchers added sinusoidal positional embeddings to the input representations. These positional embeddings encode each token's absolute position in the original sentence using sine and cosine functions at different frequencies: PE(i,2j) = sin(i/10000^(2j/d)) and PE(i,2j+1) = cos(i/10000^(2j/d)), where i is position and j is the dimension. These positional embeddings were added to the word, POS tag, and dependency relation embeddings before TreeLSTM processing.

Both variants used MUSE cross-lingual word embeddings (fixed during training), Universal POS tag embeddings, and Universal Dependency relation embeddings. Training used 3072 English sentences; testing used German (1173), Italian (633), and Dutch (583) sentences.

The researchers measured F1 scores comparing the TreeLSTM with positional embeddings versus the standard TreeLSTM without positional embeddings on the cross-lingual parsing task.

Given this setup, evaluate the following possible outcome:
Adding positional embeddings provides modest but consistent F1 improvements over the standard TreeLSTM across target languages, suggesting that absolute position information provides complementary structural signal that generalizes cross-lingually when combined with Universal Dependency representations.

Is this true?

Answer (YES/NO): NO